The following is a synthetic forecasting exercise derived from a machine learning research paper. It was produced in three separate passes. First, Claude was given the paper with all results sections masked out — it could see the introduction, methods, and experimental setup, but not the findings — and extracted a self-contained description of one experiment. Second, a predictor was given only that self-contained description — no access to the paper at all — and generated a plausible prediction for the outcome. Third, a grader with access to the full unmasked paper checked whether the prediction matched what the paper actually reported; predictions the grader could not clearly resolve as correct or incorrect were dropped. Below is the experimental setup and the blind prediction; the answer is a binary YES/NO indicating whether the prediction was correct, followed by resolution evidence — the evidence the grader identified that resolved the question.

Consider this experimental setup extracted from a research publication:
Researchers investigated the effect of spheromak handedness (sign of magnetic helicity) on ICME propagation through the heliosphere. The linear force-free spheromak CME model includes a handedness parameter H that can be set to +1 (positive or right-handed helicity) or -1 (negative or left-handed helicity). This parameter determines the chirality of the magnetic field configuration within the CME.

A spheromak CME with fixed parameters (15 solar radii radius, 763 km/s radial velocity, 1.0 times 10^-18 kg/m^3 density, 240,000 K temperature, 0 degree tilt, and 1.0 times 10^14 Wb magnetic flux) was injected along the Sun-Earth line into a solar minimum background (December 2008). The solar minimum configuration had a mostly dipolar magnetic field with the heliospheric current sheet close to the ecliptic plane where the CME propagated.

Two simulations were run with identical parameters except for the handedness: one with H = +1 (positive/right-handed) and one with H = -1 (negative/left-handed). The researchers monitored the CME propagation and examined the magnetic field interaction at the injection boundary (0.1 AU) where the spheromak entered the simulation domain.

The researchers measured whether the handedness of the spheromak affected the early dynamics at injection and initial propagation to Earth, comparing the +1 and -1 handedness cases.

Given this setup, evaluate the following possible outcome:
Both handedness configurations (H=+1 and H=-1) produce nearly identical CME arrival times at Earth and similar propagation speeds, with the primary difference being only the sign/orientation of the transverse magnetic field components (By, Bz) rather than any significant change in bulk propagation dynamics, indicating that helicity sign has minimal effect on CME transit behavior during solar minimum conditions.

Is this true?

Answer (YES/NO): NO